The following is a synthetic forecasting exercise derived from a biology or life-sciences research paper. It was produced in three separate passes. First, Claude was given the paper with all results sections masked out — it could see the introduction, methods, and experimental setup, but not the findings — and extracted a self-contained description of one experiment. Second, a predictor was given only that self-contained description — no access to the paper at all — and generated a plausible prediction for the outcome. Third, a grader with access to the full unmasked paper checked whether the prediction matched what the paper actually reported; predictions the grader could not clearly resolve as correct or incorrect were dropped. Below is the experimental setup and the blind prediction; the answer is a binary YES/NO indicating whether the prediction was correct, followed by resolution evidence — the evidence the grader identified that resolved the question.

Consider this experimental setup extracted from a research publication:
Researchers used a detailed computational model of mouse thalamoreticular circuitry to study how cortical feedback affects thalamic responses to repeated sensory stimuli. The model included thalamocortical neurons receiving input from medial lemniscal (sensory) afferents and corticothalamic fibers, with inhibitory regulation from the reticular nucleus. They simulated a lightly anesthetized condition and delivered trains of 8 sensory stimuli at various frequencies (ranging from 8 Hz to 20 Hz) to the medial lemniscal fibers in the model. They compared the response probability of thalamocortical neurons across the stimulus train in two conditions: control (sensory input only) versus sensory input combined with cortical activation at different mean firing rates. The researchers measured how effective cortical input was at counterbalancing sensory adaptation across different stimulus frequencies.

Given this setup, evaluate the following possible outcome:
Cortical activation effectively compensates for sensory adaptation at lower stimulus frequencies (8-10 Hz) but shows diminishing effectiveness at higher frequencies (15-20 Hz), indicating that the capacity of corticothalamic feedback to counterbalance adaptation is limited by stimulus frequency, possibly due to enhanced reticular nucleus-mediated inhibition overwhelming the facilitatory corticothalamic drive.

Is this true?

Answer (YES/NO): YES